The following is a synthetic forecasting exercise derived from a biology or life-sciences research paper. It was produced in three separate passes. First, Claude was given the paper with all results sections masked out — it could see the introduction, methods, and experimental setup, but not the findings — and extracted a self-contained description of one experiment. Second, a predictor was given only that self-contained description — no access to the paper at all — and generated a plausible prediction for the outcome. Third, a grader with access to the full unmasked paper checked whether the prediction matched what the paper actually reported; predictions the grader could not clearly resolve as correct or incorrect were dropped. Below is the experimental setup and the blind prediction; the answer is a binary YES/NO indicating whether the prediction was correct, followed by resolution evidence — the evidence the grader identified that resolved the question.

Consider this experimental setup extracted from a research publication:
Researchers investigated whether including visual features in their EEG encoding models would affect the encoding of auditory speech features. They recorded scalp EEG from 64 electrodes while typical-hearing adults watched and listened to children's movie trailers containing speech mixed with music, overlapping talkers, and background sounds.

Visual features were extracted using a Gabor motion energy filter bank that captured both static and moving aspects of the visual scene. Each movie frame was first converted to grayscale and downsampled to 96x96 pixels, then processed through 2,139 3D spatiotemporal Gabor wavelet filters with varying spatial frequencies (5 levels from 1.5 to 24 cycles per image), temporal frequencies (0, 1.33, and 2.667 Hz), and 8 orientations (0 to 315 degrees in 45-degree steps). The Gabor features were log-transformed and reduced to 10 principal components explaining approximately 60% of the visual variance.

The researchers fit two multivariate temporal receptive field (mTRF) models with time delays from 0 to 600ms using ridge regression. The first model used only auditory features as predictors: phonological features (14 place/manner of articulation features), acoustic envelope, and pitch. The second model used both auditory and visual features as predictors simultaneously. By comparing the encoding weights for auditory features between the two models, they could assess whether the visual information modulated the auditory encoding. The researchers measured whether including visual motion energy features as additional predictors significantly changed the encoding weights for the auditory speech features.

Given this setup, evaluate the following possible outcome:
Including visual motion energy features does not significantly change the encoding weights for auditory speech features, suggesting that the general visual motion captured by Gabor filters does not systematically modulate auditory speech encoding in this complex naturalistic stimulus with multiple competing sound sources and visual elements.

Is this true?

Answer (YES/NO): YES